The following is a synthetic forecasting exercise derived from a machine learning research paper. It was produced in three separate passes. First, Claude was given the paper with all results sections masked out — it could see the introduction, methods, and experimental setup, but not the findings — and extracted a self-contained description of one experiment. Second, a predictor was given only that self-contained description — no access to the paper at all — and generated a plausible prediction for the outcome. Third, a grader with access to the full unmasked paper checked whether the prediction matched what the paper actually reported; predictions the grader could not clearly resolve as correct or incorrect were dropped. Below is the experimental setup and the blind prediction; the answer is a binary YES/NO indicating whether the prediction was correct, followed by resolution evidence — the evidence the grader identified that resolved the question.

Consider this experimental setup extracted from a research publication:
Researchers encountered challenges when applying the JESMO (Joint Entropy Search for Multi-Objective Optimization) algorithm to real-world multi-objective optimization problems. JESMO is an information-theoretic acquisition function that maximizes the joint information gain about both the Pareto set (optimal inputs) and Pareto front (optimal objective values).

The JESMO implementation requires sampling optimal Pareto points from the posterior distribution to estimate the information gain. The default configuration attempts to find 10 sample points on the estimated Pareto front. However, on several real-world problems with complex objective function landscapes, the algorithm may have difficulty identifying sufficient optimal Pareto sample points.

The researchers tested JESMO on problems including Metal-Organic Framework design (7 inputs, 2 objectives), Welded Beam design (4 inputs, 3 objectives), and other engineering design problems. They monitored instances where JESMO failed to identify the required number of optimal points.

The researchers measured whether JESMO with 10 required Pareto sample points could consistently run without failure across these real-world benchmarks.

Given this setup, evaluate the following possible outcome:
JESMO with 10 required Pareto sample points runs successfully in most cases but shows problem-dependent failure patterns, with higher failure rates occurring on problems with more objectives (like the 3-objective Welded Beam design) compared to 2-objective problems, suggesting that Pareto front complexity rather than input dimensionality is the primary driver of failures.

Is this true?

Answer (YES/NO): NO